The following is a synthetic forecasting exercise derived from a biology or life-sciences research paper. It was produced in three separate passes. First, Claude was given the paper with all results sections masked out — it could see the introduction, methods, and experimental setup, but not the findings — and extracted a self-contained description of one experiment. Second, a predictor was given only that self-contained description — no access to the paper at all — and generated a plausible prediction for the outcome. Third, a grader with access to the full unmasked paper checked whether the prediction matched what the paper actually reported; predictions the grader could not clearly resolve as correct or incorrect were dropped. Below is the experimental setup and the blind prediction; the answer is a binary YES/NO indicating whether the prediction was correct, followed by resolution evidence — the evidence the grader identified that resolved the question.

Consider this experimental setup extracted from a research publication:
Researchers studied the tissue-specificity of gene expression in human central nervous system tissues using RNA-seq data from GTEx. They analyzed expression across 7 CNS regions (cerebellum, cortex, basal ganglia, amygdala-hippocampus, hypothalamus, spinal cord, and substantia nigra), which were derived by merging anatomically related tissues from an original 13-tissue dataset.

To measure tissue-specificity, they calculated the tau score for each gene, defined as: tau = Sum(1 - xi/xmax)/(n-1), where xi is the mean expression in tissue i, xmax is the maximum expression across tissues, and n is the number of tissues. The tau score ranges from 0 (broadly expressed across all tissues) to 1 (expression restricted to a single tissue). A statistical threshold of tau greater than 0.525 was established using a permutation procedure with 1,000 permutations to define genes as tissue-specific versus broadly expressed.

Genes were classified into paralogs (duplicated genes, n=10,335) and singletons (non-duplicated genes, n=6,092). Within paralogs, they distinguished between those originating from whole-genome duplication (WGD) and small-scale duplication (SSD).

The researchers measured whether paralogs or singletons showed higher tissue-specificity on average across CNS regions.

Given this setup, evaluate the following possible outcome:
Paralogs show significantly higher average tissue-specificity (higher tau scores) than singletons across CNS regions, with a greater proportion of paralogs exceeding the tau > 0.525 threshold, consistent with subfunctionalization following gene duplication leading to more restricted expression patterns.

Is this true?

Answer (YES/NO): YES